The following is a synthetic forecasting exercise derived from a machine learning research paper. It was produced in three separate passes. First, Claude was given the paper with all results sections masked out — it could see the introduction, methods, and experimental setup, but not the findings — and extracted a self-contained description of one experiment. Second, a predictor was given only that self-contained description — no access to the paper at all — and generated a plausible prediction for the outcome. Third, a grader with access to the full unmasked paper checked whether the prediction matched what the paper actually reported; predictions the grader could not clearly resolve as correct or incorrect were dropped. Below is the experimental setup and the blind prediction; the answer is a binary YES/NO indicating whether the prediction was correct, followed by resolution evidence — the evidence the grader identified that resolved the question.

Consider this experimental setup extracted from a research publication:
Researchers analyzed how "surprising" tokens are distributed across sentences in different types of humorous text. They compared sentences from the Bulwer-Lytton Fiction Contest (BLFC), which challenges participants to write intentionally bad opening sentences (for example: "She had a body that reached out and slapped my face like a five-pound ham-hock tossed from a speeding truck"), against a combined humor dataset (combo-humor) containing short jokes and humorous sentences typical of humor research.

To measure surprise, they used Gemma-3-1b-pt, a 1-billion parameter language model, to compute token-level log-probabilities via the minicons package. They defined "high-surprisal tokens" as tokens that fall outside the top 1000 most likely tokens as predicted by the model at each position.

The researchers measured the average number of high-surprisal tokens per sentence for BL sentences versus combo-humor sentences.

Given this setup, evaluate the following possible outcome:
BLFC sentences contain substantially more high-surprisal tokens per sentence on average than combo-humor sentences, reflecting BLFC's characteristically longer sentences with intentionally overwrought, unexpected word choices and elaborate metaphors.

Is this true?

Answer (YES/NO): YES